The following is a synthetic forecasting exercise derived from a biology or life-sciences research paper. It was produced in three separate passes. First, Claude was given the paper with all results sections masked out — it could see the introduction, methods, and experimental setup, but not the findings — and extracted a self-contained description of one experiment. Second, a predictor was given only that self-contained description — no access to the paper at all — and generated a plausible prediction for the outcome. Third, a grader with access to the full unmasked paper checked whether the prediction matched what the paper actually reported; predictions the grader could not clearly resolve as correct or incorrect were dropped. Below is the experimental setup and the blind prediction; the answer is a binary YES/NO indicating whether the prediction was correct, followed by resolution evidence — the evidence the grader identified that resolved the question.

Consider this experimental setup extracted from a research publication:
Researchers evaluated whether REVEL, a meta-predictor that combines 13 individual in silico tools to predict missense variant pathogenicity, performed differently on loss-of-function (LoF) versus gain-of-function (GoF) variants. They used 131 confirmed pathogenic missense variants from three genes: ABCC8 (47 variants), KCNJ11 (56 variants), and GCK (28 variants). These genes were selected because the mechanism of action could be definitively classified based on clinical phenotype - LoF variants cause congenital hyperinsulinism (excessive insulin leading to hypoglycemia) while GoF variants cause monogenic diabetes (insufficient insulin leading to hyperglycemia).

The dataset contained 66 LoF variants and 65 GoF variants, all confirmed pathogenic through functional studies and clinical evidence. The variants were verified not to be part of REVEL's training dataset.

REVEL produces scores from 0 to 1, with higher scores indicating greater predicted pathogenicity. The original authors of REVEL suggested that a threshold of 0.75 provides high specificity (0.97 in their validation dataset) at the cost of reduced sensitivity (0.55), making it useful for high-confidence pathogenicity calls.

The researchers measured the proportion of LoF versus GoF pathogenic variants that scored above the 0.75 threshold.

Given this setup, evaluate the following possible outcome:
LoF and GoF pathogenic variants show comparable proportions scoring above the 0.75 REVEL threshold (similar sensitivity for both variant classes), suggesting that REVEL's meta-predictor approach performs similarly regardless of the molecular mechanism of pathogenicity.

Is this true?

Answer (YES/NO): NO